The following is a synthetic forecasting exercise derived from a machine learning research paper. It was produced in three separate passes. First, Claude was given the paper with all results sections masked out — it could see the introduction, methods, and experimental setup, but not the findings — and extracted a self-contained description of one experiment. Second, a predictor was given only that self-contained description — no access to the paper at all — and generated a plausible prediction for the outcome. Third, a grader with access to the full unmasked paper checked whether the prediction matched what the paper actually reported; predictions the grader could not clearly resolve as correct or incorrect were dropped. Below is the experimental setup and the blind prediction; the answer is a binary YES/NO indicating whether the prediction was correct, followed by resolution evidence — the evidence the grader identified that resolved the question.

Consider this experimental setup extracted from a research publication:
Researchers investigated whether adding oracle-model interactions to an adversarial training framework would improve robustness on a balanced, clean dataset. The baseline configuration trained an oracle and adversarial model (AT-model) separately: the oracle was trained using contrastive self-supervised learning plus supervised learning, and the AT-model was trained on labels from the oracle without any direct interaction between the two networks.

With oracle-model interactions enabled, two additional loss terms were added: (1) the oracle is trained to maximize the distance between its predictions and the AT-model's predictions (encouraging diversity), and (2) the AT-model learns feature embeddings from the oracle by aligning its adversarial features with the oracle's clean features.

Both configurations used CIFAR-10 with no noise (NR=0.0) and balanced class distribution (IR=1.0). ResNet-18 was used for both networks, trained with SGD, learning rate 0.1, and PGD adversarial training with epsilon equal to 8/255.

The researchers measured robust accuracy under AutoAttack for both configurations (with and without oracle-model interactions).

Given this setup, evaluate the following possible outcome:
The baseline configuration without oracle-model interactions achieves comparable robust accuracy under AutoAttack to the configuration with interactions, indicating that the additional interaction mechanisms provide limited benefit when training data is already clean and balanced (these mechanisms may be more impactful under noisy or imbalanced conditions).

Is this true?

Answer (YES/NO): YES